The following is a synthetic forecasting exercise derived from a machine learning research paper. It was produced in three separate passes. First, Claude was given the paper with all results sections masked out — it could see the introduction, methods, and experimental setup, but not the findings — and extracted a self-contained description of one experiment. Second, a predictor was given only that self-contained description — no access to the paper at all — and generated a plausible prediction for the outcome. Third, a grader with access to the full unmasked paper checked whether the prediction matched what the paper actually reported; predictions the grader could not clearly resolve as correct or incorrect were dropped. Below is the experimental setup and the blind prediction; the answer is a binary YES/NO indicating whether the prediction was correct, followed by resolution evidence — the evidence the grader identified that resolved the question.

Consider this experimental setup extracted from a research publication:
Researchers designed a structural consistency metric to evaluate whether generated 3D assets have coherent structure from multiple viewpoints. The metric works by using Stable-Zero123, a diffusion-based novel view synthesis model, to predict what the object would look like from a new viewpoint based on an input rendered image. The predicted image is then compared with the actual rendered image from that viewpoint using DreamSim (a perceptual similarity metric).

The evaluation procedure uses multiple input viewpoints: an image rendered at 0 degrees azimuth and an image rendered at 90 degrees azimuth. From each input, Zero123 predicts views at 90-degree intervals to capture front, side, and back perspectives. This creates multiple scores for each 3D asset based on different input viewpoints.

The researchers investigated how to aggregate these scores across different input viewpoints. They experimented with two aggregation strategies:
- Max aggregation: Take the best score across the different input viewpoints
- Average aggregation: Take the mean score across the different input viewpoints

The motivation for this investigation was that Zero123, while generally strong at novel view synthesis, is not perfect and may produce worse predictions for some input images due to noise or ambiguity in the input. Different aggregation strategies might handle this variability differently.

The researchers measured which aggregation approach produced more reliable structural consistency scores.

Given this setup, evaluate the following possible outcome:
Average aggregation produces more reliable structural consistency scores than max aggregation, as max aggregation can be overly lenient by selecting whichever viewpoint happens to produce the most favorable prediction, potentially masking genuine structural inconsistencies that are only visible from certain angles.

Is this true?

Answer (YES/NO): NO